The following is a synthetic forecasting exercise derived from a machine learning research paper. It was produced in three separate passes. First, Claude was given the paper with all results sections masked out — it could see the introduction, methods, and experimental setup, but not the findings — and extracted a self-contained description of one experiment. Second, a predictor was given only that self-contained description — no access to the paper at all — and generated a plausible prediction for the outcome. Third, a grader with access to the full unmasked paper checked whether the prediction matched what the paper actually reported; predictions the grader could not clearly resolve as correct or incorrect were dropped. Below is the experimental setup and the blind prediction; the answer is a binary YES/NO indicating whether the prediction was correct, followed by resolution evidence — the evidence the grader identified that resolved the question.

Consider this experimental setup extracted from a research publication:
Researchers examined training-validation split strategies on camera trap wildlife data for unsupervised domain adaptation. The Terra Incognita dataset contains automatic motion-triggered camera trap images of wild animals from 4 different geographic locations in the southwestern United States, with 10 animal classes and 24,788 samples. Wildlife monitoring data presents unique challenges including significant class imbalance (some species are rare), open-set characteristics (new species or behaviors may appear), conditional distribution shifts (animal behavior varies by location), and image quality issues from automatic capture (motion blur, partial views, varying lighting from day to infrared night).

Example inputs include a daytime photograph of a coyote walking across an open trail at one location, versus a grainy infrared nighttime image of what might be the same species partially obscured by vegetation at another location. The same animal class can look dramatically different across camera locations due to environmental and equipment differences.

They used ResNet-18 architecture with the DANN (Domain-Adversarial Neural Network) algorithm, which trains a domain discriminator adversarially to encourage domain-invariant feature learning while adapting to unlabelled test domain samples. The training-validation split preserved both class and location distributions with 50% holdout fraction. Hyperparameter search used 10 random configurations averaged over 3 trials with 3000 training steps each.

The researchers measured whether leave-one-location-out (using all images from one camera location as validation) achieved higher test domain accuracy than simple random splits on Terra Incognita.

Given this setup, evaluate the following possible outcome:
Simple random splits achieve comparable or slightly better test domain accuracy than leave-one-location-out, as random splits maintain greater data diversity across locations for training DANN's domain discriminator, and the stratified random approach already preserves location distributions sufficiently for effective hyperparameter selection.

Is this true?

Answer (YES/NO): YES